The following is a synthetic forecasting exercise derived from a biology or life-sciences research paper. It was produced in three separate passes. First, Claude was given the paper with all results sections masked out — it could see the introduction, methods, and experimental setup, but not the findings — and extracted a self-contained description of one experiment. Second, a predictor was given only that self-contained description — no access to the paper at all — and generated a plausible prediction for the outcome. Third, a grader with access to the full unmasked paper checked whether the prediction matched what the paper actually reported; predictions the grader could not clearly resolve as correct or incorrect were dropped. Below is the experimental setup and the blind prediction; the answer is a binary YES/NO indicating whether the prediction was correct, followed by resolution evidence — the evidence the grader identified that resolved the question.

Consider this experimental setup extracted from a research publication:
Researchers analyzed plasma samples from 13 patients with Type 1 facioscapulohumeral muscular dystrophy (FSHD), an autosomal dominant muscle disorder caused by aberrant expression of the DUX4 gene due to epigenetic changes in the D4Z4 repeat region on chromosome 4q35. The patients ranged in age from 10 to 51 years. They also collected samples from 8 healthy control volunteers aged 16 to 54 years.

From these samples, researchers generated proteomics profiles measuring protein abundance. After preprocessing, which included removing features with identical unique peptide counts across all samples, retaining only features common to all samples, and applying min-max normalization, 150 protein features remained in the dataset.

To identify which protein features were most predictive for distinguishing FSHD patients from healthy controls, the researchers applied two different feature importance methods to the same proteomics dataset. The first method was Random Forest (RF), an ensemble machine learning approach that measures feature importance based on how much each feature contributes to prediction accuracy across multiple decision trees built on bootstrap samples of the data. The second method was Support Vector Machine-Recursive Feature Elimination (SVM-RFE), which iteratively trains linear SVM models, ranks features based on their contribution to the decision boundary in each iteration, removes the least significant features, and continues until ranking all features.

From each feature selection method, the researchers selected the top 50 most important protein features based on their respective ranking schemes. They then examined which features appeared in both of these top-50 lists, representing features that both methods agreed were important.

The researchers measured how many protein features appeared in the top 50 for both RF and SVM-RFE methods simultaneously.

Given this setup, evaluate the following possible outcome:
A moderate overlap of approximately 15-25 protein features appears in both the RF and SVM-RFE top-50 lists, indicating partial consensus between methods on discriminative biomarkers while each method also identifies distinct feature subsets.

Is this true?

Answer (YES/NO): YES